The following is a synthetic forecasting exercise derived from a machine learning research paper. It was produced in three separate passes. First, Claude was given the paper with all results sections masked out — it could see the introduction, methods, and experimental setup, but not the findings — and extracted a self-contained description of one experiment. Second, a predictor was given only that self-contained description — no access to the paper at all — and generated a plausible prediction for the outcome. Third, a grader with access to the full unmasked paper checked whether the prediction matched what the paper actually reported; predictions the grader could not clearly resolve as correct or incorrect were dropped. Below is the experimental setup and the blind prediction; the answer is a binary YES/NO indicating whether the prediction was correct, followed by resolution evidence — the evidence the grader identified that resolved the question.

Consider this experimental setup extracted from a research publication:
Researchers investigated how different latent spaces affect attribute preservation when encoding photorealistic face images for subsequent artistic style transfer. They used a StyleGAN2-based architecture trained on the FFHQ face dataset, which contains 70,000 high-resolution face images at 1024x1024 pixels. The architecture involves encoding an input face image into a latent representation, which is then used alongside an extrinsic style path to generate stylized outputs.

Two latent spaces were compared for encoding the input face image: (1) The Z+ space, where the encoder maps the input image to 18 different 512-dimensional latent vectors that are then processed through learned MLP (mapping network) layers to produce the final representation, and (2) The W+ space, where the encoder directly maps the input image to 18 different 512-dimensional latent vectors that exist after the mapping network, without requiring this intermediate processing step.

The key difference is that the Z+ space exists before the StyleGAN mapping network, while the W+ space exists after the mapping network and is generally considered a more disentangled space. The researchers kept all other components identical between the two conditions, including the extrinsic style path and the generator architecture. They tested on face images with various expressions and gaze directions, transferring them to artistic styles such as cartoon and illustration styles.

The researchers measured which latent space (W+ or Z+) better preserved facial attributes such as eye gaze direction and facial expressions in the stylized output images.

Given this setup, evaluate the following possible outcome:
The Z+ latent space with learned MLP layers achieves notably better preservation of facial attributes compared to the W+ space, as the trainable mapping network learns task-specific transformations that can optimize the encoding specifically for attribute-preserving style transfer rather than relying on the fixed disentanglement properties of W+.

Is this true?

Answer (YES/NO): NO